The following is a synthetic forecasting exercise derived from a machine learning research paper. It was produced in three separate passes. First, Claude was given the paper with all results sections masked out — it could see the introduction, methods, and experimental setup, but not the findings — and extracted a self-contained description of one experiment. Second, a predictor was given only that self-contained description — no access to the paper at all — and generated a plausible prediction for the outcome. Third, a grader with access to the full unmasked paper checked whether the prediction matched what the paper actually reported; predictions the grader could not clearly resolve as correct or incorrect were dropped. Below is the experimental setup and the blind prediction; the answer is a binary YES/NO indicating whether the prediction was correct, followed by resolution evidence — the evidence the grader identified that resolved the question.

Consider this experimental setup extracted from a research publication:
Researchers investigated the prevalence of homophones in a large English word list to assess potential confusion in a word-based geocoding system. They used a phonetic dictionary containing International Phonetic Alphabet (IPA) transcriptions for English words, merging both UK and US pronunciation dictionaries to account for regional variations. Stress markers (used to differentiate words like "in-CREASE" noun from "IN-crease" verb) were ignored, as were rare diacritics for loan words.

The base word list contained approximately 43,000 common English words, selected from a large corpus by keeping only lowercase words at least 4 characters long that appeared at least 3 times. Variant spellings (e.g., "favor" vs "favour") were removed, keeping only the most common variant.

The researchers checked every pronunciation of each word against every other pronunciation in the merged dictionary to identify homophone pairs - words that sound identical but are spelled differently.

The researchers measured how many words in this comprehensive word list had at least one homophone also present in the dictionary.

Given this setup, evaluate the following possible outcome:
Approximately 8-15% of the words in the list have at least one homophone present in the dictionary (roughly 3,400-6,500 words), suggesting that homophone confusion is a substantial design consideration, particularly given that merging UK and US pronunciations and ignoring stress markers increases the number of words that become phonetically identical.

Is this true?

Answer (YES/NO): NO